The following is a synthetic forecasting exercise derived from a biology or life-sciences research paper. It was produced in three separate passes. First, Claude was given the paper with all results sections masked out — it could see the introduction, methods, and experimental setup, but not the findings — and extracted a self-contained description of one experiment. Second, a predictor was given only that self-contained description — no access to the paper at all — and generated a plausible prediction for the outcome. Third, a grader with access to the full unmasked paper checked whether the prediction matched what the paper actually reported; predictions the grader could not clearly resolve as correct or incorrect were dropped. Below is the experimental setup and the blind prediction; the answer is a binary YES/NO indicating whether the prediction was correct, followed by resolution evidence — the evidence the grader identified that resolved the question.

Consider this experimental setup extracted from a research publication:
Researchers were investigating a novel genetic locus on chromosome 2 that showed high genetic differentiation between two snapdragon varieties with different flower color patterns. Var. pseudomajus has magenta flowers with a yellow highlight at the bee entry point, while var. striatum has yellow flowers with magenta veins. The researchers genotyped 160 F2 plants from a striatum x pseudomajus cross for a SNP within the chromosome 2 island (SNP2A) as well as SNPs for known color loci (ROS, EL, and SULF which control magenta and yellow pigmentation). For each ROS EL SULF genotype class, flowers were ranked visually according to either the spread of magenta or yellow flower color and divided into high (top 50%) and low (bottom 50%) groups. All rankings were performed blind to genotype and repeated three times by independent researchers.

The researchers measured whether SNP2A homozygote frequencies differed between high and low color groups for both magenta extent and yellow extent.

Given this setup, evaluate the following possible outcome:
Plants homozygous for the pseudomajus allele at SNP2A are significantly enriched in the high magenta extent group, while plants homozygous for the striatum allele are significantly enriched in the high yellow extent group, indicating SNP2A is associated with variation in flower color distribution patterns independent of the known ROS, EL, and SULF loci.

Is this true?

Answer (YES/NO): NO